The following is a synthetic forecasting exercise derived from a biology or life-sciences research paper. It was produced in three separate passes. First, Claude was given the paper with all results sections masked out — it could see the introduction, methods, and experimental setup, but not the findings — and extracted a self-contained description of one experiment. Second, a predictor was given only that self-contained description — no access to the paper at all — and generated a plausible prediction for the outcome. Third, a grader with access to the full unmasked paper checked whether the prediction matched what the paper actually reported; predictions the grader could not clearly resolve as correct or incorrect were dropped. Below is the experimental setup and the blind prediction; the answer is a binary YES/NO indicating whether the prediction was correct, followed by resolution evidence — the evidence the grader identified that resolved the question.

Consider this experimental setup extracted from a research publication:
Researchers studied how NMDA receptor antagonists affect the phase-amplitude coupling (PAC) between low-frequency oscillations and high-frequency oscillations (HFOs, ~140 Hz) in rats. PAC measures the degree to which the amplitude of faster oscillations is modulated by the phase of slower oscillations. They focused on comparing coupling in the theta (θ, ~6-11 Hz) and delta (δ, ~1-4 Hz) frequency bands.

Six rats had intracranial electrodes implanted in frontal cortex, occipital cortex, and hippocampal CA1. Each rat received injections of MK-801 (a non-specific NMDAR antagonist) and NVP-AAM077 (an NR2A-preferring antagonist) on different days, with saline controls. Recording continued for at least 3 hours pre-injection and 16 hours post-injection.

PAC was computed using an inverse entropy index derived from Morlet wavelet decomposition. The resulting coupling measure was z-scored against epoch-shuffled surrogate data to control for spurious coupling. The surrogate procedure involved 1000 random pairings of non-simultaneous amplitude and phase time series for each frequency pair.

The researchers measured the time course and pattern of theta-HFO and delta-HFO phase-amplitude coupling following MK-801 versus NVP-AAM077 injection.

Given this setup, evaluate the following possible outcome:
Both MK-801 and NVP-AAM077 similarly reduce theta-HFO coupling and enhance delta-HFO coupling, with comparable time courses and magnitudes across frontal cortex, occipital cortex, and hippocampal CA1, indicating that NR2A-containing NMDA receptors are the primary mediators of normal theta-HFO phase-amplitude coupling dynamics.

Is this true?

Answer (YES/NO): NO